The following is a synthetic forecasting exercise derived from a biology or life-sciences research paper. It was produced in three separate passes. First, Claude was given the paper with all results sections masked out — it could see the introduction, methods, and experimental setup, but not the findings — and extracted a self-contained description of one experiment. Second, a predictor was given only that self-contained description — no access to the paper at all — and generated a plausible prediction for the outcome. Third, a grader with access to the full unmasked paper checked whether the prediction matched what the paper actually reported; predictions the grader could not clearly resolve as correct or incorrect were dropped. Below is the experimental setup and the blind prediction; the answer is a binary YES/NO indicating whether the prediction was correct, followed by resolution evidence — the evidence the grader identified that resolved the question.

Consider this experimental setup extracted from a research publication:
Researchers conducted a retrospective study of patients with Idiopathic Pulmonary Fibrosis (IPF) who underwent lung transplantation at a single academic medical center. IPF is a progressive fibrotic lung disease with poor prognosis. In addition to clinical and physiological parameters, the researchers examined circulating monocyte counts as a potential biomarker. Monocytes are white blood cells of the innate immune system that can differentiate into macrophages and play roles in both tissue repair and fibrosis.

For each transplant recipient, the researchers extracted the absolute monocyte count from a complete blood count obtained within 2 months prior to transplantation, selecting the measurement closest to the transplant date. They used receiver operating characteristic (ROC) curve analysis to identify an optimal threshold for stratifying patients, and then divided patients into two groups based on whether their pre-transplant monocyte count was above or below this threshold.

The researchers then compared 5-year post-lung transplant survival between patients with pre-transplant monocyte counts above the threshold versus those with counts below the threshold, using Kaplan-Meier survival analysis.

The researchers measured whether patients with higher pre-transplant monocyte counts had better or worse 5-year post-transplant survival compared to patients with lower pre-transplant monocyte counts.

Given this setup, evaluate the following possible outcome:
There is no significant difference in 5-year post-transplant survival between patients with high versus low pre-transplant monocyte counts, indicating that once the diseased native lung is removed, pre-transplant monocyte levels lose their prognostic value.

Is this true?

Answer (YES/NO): NO